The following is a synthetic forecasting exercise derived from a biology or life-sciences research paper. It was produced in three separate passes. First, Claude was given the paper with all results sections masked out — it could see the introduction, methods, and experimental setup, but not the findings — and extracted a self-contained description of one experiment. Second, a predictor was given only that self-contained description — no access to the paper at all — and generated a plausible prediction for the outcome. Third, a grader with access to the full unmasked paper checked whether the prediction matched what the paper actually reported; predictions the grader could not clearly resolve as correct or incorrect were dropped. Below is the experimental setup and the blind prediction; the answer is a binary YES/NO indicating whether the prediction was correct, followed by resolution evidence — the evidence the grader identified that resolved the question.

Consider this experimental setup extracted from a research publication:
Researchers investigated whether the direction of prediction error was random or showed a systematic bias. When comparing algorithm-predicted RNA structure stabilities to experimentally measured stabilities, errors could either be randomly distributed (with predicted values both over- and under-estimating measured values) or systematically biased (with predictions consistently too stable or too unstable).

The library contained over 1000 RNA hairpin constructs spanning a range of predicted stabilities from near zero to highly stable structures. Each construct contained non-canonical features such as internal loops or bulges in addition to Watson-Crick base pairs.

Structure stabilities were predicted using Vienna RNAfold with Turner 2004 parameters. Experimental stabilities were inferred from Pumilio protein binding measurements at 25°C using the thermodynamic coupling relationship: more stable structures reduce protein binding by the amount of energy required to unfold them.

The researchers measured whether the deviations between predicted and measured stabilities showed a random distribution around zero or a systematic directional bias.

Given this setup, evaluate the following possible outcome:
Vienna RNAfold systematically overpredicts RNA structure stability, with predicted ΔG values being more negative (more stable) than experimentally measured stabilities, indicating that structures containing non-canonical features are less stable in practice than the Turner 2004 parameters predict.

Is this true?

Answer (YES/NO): YES